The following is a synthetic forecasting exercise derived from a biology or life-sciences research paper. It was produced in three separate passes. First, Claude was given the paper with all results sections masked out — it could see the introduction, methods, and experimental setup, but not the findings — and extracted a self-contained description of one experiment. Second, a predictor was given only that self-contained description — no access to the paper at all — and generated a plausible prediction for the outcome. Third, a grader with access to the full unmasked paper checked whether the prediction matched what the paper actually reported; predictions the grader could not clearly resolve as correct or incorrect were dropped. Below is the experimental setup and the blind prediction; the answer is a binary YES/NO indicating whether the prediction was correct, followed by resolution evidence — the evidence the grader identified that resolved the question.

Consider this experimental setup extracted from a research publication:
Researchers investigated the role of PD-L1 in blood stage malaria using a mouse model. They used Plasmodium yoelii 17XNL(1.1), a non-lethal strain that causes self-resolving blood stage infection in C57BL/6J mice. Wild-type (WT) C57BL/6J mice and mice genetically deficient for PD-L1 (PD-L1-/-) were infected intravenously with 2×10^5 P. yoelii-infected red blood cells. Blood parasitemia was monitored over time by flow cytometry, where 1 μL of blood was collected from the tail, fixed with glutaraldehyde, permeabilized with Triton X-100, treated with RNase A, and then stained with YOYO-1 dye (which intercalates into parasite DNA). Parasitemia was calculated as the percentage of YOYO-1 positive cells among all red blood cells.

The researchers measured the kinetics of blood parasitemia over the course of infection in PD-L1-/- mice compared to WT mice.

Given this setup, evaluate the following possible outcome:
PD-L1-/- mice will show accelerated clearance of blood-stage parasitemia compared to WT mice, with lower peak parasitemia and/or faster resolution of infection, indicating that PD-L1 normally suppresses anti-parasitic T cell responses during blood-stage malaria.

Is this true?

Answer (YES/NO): NO